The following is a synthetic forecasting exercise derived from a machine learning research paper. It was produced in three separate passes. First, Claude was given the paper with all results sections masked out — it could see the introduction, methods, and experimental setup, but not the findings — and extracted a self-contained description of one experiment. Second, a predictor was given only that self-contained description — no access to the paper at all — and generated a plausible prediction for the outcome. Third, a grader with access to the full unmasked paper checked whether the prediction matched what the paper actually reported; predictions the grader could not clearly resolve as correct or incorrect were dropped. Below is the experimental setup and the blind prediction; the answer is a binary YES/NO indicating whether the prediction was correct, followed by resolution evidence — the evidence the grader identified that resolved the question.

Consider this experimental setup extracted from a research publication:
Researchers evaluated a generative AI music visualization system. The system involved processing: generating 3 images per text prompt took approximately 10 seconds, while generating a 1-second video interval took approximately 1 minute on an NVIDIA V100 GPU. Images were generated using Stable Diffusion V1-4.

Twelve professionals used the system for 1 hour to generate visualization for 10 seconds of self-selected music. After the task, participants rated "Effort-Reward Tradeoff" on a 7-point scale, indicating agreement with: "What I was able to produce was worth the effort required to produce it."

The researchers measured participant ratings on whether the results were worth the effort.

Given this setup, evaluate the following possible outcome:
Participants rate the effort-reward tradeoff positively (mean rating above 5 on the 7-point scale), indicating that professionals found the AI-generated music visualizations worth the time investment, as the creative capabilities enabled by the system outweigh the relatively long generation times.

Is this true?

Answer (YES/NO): YES